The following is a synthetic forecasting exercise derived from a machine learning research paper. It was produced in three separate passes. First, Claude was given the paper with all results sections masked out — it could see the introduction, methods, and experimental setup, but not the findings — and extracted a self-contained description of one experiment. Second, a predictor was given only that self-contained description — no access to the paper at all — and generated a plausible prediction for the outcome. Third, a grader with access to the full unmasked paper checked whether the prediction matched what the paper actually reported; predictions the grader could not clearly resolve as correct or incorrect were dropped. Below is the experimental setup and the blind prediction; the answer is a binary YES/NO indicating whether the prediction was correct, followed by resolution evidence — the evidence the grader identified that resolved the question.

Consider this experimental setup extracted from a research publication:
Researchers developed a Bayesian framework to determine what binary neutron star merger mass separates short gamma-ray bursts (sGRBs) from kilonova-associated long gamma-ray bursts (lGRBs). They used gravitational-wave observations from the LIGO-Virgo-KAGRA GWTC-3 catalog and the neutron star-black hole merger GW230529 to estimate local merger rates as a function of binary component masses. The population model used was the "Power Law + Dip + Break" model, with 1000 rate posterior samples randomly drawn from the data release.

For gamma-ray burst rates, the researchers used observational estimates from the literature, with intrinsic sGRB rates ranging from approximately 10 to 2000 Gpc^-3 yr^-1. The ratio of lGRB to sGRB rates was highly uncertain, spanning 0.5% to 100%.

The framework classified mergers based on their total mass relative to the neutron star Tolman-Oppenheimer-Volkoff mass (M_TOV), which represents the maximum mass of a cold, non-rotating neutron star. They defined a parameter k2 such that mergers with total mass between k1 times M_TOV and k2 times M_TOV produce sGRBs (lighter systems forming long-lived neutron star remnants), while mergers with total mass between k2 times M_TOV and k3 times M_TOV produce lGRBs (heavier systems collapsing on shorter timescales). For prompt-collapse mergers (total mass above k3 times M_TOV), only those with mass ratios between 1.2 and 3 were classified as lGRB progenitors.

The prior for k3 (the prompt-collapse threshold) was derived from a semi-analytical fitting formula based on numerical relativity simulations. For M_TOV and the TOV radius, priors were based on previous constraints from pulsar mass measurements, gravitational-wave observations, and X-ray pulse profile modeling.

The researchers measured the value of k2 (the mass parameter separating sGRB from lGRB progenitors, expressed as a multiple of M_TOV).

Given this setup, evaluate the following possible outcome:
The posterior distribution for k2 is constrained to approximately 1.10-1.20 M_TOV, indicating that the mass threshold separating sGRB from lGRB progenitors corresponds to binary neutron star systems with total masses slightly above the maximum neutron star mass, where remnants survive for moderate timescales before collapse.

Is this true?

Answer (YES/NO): NO